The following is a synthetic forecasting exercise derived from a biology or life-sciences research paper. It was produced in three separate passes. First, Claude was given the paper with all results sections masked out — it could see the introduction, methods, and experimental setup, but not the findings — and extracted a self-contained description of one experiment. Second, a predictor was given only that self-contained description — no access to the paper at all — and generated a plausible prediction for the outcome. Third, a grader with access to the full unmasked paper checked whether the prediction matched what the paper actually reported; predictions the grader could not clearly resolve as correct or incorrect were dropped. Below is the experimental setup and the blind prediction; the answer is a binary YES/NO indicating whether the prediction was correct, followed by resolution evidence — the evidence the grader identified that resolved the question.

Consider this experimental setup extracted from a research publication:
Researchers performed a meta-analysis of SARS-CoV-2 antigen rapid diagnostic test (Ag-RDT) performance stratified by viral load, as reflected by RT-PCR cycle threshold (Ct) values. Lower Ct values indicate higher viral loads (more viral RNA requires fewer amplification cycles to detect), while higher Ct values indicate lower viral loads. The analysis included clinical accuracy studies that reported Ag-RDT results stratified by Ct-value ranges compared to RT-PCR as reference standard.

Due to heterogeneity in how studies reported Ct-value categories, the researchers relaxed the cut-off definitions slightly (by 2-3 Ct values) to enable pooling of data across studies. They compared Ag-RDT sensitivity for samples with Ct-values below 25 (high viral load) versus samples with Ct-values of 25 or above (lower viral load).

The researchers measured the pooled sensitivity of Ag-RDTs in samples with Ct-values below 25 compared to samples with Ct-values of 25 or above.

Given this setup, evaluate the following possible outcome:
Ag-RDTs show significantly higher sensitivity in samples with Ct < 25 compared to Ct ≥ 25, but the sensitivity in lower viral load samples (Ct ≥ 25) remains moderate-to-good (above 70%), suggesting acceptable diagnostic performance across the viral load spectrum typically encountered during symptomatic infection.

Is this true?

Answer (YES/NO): NO